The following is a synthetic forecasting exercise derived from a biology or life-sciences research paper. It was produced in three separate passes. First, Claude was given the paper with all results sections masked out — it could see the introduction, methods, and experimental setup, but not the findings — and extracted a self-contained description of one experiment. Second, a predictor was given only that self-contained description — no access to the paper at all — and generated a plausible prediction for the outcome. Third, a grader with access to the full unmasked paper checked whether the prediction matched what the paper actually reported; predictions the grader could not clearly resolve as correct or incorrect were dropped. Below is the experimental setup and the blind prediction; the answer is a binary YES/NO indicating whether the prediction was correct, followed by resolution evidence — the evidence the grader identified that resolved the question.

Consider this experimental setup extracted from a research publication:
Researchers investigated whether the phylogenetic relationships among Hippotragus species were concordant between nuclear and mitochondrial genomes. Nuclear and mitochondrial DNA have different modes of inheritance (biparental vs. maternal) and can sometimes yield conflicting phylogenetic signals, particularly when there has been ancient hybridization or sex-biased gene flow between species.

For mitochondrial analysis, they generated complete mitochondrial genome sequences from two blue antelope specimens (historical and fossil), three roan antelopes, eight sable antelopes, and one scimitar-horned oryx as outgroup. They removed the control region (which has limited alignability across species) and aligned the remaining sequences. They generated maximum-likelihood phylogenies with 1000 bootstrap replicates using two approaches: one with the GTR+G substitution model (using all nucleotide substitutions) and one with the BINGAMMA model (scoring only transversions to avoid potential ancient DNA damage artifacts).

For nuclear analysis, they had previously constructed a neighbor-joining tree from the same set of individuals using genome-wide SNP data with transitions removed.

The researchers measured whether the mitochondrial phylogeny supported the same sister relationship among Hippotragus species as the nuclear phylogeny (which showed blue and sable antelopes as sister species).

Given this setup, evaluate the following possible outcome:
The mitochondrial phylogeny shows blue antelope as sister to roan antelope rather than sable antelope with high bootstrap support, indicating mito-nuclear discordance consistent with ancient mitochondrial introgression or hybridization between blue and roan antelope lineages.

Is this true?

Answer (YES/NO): NO